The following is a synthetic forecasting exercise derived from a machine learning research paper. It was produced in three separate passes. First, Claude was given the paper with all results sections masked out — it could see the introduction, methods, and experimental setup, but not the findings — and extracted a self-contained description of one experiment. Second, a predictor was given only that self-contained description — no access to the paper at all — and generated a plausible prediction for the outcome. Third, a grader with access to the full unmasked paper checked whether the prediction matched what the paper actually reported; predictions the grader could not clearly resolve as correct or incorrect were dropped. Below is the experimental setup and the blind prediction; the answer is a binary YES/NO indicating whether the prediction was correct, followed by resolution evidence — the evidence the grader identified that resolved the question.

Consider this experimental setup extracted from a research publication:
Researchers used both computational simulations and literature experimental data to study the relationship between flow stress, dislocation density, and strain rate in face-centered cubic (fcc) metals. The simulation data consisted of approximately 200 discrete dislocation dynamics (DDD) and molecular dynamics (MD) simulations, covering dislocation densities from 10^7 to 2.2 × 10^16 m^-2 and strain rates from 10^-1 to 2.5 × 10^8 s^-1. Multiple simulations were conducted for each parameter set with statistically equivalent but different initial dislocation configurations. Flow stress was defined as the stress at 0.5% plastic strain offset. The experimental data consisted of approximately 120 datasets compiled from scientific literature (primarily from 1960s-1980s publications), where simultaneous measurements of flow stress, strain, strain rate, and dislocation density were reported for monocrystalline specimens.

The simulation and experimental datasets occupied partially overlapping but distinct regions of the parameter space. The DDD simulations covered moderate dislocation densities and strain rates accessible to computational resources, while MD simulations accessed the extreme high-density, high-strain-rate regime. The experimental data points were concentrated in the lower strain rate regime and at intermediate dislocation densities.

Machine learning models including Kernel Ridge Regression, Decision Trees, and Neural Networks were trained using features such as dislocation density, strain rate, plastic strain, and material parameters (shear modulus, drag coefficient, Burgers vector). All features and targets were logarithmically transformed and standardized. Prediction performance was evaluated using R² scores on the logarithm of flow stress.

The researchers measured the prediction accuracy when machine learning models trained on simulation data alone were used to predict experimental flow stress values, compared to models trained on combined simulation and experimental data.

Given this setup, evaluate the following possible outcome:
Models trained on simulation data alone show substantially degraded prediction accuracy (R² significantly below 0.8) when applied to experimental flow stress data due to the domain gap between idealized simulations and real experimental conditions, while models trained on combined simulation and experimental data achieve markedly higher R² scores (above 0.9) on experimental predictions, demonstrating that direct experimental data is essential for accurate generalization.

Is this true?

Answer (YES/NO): YES